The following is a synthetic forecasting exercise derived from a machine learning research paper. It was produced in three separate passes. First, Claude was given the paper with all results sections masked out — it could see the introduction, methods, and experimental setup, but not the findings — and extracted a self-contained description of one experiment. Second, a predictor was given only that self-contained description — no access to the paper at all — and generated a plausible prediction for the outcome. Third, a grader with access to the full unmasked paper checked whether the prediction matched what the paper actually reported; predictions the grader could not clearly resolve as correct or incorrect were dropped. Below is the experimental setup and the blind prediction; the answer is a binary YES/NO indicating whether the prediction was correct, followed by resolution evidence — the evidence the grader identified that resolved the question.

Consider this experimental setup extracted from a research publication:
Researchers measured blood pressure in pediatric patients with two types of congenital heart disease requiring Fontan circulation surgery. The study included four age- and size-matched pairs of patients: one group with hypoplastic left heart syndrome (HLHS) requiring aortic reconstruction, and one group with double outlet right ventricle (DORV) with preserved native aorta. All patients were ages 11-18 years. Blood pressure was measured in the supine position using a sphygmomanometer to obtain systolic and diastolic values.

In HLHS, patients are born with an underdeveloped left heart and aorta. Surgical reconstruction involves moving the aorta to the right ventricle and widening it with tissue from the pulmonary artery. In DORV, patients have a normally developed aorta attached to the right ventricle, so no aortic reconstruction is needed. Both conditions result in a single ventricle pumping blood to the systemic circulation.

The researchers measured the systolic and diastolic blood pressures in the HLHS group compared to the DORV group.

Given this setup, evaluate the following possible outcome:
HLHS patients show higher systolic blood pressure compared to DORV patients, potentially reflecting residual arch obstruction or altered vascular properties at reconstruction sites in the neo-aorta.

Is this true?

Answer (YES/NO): YES